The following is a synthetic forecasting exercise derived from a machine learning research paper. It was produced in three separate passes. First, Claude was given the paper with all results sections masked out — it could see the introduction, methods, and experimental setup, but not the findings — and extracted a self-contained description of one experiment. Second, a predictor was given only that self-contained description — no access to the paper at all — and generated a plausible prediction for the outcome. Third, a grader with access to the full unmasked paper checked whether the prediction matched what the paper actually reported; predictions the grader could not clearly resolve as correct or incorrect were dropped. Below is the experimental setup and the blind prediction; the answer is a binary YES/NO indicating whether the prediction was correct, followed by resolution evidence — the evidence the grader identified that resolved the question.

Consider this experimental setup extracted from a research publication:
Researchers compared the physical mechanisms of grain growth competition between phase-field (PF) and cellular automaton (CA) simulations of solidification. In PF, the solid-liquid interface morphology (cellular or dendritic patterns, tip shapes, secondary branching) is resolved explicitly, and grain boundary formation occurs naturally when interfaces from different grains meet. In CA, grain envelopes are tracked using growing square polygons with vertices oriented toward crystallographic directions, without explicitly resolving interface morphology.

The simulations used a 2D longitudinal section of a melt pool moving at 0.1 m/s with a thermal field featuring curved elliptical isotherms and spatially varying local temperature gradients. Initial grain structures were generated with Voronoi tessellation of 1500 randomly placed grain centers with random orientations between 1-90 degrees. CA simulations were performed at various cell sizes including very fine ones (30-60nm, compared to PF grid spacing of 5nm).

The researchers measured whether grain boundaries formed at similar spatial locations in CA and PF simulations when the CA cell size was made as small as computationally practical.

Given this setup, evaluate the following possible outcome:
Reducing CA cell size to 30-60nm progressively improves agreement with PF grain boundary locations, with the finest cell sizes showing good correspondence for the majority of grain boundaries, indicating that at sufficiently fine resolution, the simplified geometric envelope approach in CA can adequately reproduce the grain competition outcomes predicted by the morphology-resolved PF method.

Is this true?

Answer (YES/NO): NO